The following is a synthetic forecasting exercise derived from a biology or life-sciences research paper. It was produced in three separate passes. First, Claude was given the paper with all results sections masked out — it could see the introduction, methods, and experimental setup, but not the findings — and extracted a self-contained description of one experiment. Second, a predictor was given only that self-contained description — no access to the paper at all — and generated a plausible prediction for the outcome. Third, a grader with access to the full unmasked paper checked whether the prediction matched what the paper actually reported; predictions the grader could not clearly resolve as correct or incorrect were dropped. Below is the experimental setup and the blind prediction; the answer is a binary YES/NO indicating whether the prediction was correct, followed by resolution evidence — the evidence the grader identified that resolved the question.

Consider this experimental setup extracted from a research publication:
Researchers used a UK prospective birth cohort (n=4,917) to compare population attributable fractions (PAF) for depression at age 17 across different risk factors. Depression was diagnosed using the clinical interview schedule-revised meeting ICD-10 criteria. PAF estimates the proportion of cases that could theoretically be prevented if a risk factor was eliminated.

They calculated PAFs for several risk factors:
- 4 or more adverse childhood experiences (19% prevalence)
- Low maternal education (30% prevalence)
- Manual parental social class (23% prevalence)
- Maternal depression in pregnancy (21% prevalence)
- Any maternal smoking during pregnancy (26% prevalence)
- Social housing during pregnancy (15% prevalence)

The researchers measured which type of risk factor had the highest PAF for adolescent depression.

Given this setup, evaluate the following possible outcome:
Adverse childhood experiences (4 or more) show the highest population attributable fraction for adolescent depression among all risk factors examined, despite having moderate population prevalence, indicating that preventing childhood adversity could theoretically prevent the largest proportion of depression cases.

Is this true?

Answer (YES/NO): YES